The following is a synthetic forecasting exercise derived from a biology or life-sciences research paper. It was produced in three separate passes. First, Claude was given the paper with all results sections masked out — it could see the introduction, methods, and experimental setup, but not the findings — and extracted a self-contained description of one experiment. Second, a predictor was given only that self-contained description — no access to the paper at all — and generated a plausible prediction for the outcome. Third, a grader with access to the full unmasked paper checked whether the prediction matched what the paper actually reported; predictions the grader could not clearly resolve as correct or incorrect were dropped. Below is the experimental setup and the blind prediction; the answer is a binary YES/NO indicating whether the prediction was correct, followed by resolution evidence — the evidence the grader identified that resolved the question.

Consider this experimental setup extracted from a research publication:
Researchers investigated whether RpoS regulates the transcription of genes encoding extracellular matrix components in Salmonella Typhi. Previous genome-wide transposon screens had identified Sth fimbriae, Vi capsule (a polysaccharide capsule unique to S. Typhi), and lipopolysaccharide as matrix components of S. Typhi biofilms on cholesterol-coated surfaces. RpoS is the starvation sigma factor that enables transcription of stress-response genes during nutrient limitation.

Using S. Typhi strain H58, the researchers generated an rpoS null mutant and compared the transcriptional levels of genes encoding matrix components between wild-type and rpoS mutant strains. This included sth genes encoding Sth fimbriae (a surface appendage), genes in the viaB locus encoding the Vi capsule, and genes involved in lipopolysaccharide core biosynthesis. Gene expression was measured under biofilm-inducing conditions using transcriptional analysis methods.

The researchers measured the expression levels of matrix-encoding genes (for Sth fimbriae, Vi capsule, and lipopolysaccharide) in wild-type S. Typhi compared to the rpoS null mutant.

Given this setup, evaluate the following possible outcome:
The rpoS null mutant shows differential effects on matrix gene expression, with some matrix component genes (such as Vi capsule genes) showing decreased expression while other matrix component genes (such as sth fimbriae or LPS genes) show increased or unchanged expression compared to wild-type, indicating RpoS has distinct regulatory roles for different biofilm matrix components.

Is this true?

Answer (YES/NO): NO